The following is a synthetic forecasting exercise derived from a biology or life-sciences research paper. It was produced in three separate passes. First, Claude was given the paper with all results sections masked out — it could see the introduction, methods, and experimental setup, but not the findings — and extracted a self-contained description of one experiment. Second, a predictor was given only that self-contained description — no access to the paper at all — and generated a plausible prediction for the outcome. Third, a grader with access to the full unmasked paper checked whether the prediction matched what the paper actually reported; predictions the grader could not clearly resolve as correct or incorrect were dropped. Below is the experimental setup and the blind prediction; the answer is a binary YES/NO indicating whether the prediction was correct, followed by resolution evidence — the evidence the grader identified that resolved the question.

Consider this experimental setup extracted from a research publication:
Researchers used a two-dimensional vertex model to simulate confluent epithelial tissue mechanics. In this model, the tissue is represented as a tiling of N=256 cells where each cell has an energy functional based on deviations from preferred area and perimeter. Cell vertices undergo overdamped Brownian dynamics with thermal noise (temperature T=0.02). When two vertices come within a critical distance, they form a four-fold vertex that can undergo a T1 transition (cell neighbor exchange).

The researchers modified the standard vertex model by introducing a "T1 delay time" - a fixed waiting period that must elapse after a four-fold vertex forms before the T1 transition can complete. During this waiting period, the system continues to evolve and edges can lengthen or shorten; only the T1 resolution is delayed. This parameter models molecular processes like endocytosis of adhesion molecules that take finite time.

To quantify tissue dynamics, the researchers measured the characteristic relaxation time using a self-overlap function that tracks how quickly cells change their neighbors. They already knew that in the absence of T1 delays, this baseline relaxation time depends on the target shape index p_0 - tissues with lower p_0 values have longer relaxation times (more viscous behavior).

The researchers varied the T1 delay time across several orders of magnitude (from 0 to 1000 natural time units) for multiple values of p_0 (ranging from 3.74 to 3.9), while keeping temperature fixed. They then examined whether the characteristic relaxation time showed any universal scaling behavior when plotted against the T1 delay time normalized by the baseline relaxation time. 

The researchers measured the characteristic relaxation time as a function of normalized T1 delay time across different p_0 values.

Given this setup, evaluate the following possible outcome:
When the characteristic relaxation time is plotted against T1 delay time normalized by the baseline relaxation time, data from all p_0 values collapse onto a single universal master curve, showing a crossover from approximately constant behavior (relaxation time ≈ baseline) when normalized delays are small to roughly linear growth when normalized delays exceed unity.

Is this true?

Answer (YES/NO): YES